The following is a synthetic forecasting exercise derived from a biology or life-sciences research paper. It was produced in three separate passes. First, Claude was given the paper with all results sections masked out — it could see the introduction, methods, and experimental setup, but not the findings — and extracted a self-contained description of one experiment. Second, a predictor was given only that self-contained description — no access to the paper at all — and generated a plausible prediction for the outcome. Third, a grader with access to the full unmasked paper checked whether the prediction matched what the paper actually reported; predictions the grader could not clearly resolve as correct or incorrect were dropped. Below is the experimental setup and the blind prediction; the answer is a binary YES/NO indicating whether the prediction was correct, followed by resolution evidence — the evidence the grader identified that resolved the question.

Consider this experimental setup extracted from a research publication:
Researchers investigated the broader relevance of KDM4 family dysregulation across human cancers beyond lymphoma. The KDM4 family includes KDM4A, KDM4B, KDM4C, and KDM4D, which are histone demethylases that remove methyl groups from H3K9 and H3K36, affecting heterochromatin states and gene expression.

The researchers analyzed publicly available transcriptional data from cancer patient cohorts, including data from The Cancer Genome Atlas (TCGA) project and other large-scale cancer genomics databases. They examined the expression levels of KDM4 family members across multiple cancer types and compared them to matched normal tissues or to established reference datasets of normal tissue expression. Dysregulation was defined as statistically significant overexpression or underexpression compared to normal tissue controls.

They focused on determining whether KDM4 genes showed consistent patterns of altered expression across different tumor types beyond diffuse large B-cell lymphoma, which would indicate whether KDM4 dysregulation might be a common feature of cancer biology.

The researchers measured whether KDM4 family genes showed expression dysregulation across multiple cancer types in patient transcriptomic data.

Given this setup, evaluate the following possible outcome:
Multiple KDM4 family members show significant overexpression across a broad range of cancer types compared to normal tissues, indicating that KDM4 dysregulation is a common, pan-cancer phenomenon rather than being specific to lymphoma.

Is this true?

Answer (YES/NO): NO